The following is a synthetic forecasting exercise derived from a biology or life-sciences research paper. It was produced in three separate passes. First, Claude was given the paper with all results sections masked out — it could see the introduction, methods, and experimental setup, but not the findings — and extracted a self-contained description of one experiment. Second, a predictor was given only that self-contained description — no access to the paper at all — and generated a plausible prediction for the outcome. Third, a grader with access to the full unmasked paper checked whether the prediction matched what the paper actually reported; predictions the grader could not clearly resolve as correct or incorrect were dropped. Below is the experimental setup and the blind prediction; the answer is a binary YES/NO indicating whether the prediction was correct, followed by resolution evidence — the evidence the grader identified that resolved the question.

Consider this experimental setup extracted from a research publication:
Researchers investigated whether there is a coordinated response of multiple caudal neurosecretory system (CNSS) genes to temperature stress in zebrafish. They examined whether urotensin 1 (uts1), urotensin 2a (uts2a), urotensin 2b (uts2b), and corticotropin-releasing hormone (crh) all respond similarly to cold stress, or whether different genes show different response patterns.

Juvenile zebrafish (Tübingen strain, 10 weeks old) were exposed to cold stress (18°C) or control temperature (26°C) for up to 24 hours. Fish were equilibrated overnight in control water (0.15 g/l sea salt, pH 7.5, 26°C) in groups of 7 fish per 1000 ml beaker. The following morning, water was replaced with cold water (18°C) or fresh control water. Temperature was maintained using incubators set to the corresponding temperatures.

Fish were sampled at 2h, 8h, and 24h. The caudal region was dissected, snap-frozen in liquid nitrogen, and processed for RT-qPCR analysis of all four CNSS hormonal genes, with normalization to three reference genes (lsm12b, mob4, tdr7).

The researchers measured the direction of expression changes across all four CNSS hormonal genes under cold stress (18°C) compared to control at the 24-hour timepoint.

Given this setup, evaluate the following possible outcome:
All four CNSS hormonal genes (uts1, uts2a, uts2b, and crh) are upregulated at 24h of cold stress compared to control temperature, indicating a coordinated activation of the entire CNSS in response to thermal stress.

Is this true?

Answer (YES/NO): NO